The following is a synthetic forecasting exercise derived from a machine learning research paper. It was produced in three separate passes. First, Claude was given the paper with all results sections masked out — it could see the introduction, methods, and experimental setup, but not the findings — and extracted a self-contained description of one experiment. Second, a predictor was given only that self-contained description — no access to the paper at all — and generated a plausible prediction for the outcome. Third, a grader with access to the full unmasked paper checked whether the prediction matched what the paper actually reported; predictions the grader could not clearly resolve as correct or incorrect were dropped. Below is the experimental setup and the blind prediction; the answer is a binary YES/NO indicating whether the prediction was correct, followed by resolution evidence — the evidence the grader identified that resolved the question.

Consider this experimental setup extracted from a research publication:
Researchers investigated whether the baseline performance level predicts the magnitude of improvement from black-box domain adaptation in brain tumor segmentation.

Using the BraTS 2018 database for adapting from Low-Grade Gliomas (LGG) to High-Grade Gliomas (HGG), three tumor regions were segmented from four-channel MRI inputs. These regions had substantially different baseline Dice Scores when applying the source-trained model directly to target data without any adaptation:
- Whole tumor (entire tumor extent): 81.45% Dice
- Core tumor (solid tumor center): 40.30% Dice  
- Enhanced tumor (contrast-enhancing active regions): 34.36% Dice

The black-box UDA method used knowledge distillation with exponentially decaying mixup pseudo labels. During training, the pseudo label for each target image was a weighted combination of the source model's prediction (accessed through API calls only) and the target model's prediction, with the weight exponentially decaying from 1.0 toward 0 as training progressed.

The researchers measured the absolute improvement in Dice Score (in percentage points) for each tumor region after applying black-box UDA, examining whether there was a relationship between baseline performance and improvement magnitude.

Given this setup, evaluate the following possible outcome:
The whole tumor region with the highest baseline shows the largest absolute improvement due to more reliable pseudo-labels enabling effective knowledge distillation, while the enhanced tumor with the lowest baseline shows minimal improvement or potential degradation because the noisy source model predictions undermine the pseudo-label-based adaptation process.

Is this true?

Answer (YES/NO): NO